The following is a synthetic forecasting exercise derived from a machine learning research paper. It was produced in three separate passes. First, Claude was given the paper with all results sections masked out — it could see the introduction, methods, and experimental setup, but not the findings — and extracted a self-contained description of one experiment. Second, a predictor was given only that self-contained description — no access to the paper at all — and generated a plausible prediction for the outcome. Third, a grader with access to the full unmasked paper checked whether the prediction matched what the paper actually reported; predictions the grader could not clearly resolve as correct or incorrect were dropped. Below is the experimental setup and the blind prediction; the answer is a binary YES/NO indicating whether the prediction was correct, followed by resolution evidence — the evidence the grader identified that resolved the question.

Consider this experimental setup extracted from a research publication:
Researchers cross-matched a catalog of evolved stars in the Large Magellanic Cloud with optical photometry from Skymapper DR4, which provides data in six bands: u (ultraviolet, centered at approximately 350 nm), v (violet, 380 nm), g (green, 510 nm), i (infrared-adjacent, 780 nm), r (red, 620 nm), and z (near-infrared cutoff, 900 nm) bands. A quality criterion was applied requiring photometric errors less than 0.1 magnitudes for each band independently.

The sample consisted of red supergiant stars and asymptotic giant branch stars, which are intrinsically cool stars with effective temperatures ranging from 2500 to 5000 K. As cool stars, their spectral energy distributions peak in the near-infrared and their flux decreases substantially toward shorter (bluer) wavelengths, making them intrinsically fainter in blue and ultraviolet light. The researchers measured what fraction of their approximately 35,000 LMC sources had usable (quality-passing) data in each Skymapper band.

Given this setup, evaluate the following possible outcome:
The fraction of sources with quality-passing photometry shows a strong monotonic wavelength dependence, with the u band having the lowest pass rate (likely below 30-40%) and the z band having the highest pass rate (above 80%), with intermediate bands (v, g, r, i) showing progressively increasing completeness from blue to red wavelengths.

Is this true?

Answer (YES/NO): NO